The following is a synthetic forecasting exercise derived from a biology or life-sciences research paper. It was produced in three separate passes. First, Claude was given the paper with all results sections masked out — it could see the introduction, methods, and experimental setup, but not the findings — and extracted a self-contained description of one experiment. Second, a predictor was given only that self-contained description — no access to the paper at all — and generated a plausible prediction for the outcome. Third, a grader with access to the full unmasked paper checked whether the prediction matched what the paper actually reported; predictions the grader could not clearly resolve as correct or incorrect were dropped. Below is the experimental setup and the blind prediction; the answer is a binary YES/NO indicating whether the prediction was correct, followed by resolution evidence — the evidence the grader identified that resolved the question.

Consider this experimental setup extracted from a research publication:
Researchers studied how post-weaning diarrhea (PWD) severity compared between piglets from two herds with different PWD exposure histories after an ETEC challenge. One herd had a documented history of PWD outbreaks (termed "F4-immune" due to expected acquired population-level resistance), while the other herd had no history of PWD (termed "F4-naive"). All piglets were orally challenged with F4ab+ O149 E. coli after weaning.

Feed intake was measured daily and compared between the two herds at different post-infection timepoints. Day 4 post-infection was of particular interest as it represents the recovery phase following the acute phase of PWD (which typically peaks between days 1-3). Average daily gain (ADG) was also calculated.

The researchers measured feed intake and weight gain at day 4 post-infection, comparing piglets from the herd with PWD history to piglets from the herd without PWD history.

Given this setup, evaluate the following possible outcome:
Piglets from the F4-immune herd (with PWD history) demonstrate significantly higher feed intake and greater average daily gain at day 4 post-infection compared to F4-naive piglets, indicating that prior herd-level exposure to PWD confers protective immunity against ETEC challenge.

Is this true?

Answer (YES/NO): YES